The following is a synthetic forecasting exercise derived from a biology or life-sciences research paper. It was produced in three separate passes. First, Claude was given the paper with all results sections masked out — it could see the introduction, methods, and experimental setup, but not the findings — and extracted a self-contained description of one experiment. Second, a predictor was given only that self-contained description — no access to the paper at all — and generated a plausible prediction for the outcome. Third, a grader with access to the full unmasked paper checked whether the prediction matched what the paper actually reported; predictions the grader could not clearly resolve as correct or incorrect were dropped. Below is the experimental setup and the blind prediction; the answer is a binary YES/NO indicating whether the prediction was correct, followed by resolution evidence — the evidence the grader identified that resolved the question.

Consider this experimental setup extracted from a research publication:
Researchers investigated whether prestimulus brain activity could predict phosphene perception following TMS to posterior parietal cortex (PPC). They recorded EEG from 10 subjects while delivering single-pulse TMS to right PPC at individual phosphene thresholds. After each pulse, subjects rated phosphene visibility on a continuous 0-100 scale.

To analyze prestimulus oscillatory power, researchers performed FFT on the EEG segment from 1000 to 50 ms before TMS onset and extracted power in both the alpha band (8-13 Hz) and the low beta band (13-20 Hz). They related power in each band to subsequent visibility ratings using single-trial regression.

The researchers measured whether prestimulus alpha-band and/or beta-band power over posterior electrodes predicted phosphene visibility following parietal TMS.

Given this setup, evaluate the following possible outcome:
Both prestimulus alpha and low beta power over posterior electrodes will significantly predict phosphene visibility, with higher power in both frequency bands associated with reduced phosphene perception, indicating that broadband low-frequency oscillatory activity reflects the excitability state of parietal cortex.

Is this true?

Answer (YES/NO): NO